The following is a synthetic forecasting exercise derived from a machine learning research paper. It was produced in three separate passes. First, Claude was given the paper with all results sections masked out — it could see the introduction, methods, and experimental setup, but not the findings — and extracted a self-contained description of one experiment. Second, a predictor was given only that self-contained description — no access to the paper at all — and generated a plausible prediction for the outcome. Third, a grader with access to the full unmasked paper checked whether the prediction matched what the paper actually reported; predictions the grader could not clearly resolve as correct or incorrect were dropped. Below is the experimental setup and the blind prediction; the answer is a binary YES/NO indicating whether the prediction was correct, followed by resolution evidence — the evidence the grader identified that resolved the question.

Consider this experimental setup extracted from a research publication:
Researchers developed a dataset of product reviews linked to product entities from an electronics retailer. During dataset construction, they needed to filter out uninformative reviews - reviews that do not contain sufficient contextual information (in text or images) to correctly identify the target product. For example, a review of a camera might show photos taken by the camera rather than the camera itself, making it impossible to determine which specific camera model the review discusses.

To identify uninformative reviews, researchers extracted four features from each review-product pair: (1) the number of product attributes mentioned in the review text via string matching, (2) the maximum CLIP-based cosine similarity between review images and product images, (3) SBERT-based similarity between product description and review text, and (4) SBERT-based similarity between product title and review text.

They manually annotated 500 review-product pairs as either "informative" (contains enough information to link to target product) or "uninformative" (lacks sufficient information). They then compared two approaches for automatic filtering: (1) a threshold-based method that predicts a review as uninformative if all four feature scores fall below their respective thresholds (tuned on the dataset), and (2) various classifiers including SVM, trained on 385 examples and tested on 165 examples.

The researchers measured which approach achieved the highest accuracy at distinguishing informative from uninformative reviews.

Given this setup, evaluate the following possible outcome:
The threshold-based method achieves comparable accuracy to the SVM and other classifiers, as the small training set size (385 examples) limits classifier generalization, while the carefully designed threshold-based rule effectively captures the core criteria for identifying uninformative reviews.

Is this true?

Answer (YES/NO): NO